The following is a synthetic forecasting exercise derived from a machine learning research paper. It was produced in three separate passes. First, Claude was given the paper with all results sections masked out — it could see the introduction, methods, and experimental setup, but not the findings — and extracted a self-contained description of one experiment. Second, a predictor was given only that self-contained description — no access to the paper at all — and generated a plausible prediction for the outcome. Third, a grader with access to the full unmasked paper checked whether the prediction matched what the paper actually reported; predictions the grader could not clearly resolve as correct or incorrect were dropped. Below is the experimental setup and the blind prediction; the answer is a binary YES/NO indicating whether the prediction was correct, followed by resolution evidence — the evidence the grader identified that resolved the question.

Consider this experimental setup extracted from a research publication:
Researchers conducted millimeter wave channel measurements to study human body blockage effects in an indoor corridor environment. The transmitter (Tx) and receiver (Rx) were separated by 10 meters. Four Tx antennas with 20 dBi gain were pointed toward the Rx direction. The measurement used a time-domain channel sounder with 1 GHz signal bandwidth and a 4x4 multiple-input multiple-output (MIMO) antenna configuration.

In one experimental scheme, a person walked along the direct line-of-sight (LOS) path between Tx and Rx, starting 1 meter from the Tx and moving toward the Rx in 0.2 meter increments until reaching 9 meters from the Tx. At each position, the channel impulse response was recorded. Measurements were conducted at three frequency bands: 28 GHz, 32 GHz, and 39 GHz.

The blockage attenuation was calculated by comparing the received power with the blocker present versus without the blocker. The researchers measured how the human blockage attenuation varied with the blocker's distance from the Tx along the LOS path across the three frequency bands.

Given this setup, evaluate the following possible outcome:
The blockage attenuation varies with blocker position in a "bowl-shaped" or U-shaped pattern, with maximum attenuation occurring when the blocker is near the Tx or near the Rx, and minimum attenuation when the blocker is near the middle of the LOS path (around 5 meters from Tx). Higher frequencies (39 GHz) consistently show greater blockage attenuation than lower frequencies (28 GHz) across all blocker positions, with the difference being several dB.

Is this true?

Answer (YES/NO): NO